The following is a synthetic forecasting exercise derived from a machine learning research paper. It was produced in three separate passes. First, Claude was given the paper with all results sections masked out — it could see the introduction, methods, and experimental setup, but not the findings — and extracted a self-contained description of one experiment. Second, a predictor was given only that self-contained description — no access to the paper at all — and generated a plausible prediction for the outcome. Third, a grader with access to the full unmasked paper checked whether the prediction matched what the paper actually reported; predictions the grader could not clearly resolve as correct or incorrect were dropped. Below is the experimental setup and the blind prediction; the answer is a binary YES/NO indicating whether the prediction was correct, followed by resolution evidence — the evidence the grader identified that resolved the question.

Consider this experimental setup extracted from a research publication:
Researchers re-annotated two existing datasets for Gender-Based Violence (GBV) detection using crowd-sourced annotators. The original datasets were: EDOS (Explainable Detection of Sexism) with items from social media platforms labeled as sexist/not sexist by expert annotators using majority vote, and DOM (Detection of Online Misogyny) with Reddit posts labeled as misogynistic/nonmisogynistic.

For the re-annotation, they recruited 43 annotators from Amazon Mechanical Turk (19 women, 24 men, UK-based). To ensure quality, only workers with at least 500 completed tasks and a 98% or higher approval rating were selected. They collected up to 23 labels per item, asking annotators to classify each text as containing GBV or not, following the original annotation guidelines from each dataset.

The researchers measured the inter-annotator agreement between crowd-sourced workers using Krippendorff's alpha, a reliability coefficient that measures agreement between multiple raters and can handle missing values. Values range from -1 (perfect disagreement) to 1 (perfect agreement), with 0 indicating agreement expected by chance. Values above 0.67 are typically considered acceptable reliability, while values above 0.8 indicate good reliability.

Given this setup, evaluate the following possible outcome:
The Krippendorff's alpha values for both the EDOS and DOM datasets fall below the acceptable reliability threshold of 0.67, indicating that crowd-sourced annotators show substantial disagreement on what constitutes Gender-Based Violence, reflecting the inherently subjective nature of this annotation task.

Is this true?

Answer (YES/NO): YES